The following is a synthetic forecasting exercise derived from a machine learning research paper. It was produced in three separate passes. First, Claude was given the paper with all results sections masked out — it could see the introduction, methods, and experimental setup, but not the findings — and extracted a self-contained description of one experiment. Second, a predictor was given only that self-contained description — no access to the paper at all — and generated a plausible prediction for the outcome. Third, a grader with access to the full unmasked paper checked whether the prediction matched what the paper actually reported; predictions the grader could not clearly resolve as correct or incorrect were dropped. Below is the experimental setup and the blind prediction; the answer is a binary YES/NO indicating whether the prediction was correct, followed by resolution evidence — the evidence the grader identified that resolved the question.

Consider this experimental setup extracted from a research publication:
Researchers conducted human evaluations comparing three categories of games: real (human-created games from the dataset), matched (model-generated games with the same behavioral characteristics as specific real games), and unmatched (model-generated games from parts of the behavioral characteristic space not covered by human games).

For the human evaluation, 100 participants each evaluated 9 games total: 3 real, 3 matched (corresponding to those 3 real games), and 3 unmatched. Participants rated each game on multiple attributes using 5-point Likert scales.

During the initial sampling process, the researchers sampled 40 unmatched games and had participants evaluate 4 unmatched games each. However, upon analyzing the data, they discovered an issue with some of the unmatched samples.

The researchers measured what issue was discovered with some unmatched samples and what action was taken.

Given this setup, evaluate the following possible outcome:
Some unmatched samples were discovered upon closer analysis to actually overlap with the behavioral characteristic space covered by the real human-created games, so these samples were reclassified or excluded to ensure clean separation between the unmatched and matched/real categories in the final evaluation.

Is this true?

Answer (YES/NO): NO